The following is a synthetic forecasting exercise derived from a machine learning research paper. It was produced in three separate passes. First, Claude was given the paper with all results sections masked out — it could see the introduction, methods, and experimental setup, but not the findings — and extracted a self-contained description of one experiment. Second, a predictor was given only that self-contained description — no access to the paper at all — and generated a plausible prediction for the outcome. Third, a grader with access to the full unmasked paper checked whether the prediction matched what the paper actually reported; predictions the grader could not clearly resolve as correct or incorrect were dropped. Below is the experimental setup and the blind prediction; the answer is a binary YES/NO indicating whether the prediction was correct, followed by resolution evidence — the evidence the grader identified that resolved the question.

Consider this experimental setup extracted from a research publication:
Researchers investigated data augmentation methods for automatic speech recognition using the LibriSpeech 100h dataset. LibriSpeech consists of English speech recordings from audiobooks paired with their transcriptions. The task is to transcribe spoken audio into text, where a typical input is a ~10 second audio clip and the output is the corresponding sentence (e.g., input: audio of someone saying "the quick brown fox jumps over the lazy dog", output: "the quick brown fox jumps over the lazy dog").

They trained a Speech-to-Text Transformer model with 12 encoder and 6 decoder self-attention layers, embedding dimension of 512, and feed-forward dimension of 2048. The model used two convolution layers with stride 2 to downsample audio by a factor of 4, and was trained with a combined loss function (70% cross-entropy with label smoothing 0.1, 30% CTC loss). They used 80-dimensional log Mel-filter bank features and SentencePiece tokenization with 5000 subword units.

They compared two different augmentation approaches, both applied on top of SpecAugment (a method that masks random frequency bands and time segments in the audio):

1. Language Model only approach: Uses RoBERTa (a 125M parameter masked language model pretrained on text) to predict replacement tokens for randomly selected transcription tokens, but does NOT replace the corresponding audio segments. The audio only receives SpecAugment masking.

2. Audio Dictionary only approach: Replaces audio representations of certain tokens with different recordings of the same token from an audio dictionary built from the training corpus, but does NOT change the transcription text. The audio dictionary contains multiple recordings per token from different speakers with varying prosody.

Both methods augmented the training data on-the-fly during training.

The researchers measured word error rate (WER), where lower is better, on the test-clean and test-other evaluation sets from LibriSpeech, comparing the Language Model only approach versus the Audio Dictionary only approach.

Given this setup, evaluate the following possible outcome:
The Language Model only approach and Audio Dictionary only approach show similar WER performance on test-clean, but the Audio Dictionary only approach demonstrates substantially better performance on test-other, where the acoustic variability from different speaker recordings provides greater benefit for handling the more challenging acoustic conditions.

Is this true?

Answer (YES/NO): YES